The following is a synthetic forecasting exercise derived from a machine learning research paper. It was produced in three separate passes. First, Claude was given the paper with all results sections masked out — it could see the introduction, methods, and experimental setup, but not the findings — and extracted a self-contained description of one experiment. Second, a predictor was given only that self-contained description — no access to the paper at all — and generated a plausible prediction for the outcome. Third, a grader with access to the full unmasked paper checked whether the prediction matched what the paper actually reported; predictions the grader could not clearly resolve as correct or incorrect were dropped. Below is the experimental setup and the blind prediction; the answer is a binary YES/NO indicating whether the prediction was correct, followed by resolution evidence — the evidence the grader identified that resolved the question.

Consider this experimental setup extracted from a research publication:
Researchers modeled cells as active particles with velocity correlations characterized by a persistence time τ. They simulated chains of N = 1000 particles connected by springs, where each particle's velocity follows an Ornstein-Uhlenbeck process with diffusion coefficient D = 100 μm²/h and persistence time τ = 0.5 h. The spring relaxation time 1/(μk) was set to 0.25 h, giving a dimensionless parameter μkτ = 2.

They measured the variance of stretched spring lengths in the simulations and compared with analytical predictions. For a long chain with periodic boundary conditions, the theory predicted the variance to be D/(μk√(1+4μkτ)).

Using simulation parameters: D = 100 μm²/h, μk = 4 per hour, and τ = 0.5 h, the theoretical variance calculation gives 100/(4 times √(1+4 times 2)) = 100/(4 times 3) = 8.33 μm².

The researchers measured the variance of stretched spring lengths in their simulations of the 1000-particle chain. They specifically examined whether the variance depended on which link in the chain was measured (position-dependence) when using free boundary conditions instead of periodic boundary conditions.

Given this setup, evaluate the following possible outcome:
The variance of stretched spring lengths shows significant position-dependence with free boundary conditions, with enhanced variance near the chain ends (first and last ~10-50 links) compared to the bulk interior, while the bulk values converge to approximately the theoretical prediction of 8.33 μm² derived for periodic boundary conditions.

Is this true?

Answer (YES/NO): NO